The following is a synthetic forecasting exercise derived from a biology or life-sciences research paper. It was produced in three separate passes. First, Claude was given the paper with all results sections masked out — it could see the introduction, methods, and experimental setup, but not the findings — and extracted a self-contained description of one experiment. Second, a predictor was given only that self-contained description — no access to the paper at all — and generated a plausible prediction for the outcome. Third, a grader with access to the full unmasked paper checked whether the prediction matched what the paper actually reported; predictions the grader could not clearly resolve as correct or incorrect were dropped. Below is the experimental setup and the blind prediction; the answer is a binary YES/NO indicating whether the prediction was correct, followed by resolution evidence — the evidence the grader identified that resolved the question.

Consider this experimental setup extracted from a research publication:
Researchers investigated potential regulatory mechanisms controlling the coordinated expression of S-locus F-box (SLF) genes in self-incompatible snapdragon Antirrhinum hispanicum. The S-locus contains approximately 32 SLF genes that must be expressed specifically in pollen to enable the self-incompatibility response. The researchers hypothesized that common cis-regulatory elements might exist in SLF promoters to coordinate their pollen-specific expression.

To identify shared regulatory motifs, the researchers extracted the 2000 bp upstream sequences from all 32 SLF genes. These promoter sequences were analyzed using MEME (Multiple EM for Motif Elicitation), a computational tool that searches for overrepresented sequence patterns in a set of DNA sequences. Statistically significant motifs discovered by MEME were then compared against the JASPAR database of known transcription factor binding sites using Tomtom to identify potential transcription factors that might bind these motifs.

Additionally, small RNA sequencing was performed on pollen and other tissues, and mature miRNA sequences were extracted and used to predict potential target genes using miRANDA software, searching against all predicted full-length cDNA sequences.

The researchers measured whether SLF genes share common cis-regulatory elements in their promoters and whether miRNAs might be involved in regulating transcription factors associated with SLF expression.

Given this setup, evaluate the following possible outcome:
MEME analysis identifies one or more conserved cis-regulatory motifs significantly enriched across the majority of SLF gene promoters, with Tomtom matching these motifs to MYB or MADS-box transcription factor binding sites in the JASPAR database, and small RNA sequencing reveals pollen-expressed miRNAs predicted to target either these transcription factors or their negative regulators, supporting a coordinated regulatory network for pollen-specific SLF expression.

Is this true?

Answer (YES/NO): NO